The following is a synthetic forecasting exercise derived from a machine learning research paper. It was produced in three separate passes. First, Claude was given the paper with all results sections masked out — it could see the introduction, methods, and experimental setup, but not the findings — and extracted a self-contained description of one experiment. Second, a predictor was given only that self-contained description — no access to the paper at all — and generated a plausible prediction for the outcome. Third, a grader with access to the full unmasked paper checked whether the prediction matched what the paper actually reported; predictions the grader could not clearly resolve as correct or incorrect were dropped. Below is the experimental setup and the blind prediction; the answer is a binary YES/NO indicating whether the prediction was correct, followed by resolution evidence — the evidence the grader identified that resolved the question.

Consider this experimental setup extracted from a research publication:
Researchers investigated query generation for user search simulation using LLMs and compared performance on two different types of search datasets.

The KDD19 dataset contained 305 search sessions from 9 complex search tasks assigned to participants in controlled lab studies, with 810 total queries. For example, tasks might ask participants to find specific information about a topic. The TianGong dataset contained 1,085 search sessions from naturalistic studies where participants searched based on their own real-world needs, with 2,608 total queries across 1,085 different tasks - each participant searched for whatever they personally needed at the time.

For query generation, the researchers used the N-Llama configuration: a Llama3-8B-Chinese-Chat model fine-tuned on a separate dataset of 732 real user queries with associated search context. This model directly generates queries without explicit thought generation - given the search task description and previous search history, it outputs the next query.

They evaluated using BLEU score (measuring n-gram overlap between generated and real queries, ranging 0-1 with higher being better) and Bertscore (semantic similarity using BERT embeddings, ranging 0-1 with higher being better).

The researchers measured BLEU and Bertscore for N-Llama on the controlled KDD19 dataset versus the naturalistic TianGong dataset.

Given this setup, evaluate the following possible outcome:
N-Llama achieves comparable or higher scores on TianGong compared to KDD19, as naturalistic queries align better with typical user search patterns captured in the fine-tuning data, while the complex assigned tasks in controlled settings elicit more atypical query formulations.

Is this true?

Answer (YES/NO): NO